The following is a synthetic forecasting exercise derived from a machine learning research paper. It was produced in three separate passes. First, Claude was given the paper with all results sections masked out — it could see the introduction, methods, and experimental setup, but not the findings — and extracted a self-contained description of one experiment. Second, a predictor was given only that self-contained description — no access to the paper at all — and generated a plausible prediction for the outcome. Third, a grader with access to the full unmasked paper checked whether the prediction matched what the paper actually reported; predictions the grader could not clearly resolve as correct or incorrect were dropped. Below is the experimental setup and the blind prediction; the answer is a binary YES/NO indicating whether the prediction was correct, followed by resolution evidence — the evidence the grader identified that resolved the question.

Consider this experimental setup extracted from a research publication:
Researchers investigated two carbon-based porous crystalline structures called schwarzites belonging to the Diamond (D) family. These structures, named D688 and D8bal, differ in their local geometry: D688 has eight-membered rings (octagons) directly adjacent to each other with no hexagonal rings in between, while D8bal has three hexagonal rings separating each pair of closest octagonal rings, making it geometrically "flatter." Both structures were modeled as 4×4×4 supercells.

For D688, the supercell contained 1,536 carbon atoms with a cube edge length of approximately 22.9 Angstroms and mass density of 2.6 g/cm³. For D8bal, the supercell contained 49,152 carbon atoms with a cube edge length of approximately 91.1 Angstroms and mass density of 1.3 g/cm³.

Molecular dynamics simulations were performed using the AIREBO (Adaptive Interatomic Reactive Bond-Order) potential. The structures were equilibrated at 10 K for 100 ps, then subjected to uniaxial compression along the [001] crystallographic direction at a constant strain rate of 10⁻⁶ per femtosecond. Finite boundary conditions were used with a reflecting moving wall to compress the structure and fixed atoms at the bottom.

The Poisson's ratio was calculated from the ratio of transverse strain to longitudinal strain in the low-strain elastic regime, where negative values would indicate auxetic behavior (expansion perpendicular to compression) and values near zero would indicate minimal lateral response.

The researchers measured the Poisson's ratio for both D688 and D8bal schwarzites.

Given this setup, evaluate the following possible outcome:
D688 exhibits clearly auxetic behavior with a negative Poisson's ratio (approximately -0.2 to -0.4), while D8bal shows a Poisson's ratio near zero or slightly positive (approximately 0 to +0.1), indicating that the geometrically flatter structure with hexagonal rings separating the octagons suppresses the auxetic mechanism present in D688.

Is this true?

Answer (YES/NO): NO